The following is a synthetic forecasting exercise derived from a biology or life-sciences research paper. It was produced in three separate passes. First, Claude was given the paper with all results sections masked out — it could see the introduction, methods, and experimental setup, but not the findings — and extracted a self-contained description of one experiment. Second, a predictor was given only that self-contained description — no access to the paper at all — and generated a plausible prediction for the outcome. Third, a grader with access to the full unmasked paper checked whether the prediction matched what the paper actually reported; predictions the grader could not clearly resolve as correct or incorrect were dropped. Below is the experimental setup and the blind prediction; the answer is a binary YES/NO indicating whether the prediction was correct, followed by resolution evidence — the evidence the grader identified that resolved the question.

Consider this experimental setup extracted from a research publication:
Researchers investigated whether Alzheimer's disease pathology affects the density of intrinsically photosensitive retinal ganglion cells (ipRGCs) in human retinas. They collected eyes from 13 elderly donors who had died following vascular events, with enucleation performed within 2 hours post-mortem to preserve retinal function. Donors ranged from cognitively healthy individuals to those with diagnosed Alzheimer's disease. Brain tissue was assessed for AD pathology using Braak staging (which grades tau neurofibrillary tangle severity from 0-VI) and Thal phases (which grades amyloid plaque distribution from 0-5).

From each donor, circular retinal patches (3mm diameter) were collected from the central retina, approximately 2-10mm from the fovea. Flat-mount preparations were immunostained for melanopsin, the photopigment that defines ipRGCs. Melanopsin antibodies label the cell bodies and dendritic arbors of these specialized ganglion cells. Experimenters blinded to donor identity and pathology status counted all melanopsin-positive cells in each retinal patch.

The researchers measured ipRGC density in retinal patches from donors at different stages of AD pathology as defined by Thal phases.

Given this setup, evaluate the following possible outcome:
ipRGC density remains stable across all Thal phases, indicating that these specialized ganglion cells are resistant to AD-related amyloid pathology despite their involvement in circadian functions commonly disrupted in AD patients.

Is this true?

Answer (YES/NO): NO